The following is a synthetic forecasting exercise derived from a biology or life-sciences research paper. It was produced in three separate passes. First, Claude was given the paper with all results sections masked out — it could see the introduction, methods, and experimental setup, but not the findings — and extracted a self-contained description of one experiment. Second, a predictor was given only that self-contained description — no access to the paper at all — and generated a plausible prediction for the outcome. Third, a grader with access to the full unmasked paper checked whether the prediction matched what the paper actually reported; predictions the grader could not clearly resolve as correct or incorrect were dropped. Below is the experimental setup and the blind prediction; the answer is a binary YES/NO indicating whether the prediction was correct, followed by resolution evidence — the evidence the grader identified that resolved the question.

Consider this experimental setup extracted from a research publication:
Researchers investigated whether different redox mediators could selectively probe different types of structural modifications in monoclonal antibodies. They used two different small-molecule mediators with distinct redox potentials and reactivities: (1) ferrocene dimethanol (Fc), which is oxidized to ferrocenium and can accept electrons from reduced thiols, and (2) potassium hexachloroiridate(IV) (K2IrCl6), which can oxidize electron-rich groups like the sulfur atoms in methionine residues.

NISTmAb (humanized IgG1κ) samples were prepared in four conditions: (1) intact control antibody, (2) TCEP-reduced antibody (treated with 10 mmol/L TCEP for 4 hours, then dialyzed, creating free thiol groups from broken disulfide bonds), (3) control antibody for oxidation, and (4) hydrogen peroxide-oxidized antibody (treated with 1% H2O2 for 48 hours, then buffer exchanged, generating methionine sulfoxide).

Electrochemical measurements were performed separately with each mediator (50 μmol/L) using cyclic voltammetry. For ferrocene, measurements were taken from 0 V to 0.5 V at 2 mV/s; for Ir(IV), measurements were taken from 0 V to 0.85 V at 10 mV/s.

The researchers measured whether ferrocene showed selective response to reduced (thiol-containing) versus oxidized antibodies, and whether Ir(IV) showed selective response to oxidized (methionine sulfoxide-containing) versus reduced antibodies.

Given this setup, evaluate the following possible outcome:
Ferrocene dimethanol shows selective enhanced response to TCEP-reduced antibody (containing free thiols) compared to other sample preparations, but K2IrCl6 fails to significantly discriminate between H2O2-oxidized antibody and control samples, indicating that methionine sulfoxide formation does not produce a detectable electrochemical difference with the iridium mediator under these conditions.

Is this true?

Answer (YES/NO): NO